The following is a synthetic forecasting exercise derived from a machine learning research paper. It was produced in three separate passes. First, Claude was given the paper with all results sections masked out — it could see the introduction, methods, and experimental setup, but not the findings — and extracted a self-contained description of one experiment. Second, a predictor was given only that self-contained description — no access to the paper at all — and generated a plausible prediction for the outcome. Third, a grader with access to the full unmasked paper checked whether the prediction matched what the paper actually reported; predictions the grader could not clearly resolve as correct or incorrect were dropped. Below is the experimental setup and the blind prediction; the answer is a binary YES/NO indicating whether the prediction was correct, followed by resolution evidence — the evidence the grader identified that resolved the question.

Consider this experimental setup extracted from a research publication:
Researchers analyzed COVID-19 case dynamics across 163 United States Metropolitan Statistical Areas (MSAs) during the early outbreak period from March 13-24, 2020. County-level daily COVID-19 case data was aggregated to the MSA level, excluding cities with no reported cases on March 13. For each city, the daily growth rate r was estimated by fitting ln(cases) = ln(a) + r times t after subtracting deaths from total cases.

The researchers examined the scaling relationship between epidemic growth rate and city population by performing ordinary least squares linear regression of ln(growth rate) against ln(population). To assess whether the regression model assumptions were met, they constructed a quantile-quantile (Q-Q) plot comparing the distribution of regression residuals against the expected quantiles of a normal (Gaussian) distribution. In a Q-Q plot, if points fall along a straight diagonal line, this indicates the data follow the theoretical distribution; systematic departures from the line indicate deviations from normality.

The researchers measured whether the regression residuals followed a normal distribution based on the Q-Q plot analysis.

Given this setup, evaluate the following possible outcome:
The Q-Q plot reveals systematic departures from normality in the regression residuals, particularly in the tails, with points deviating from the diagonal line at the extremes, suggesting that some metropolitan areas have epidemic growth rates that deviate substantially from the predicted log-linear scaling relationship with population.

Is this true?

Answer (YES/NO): NO